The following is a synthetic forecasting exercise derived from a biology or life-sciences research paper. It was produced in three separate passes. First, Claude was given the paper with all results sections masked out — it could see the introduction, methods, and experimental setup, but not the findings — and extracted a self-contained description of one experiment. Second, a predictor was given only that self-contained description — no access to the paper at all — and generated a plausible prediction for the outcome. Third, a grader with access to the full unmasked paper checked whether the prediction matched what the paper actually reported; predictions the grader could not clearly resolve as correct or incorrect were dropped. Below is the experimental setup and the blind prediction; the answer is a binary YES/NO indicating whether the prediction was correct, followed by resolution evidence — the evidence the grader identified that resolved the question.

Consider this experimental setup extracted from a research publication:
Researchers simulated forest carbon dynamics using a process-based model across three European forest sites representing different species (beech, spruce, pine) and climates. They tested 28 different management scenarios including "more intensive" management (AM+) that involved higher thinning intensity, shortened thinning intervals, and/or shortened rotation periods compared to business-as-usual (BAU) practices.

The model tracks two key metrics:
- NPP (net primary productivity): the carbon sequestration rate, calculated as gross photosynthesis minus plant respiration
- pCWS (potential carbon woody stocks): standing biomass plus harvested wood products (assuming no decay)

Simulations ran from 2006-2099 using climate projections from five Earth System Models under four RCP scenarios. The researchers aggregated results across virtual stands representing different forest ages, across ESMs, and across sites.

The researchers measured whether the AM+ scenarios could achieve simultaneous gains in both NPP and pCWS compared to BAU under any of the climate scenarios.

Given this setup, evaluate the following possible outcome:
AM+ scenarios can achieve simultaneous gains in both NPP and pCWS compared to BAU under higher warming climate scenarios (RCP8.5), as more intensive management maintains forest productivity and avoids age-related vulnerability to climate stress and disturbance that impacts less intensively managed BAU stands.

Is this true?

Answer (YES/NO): NO